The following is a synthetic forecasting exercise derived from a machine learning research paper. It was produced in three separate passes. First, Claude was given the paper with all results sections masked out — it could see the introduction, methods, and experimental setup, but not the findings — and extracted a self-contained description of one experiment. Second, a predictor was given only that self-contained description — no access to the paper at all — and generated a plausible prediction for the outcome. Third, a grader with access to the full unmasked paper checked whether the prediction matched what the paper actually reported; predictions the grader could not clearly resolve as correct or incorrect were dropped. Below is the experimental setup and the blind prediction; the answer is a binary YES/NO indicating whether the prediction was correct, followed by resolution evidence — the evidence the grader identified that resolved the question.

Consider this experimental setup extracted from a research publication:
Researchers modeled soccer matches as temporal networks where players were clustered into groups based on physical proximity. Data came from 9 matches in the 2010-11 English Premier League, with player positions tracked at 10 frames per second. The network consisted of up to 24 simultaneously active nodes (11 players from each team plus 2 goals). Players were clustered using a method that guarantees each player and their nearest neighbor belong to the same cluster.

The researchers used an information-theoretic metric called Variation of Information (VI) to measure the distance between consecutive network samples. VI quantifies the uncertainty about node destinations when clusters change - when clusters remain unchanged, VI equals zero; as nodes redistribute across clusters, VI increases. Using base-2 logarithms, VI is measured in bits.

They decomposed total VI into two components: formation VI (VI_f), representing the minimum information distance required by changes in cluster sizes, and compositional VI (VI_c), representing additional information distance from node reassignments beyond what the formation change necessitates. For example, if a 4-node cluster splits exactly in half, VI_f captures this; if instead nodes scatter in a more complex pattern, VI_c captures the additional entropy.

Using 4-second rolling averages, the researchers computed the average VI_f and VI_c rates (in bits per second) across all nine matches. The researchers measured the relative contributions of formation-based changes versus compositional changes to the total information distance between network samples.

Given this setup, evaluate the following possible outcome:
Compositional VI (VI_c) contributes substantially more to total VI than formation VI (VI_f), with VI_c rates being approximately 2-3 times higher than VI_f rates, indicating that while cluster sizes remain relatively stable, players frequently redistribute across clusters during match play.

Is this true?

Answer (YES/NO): NO